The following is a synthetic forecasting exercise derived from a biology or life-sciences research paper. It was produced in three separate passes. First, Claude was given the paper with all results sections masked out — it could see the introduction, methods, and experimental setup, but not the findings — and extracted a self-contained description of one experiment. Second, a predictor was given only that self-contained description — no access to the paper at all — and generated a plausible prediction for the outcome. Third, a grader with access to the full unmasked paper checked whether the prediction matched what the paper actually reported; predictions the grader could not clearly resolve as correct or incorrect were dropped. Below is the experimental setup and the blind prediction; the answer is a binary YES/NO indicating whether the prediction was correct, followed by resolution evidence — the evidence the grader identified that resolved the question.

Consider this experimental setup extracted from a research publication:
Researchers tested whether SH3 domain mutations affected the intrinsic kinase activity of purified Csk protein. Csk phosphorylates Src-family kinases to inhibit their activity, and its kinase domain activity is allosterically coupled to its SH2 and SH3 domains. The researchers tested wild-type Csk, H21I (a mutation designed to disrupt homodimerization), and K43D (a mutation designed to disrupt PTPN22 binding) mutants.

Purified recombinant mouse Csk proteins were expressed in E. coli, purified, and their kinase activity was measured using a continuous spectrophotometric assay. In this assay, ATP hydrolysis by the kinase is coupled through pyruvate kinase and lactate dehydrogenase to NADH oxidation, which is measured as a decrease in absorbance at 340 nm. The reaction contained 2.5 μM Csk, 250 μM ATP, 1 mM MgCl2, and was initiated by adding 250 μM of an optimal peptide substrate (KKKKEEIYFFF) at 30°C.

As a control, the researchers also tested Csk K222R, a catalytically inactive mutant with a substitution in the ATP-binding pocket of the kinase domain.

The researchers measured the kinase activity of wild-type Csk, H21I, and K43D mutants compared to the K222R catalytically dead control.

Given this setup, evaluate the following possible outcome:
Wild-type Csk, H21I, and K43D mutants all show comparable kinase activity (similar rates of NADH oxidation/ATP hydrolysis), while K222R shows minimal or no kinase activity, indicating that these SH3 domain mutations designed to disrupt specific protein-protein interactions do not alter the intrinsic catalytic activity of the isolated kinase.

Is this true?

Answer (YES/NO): YES